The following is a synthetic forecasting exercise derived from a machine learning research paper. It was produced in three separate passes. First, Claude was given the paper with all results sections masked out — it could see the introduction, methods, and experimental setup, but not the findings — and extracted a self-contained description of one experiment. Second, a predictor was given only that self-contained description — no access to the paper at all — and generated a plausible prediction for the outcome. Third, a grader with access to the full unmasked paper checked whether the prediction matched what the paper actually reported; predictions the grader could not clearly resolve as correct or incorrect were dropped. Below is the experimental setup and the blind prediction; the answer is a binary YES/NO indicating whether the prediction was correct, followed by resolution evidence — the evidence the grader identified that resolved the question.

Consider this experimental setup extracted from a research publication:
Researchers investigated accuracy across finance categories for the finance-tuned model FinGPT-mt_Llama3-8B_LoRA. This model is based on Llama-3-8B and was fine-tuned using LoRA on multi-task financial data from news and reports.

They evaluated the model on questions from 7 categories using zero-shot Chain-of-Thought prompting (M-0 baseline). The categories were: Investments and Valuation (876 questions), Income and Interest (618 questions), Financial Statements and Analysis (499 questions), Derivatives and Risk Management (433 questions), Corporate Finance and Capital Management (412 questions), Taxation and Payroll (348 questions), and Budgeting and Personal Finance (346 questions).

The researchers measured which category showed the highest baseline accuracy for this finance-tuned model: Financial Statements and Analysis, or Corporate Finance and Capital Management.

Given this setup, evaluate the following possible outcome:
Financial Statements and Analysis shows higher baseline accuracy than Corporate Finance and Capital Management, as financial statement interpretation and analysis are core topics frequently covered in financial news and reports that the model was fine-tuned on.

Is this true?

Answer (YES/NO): YES